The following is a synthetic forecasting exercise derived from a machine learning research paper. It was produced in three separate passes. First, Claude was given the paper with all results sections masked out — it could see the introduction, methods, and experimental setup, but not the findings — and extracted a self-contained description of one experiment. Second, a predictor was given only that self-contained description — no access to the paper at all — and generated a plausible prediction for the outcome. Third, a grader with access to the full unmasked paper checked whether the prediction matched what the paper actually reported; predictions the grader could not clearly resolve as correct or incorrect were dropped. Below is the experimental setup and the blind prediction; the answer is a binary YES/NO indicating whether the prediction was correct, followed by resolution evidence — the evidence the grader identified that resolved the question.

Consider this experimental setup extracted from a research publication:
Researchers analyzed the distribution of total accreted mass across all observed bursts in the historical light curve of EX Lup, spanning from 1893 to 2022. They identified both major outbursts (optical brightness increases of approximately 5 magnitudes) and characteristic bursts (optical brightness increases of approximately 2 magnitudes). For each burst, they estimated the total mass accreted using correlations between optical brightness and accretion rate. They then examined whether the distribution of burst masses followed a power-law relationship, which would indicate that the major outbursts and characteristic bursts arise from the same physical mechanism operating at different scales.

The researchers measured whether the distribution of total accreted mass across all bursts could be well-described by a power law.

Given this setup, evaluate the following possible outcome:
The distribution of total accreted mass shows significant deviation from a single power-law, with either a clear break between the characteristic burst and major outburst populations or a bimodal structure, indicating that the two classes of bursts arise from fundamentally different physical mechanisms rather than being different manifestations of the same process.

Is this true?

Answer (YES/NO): YES